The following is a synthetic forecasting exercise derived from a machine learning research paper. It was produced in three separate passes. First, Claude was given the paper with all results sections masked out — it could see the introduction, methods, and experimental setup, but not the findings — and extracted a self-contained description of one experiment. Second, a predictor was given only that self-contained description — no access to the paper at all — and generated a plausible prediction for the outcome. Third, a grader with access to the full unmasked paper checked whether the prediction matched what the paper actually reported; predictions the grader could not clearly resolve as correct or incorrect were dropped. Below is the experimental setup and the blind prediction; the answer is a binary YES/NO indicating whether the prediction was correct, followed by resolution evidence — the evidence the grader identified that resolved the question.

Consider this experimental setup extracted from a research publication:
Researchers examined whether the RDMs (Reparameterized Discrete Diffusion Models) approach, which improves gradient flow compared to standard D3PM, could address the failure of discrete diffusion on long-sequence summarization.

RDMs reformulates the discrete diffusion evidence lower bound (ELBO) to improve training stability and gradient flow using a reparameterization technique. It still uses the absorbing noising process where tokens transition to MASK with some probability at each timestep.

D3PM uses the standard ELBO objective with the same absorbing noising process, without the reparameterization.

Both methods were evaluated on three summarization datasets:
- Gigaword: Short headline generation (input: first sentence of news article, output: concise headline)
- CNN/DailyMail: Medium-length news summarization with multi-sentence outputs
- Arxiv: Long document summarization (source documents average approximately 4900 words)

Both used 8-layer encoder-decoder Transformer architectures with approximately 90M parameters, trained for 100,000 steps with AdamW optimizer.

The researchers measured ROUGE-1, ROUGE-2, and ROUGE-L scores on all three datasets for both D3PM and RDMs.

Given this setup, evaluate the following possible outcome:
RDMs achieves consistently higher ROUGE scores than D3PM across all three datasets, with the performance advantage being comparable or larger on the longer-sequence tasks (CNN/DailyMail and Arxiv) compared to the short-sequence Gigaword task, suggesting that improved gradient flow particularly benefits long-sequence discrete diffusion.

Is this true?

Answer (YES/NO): NO